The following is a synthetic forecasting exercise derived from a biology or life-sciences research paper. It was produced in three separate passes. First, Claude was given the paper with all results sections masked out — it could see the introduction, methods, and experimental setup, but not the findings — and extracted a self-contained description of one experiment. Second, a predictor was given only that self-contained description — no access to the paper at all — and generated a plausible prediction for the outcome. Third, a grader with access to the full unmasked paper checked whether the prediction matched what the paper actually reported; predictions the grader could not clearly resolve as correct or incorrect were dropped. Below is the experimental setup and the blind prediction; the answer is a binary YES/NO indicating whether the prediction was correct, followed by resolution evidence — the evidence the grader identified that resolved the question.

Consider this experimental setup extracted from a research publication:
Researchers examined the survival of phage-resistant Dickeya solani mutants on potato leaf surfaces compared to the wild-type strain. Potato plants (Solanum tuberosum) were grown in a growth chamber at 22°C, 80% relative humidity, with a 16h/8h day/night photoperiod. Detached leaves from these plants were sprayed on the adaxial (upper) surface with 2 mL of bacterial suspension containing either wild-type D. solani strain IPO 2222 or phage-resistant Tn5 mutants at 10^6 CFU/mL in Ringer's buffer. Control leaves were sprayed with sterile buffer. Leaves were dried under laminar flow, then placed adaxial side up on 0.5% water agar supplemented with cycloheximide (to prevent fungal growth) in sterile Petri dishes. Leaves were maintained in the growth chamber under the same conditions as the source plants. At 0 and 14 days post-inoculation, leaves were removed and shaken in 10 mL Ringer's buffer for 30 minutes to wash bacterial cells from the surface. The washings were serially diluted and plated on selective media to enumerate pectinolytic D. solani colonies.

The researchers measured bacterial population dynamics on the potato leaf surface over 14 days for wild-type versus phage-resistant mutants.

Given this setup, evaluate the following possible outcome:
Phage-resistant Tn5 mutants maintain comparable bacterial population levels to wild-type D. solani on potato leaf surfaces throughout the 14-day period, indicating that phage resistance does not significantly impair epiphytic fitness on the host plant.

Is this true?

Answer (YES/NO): NO